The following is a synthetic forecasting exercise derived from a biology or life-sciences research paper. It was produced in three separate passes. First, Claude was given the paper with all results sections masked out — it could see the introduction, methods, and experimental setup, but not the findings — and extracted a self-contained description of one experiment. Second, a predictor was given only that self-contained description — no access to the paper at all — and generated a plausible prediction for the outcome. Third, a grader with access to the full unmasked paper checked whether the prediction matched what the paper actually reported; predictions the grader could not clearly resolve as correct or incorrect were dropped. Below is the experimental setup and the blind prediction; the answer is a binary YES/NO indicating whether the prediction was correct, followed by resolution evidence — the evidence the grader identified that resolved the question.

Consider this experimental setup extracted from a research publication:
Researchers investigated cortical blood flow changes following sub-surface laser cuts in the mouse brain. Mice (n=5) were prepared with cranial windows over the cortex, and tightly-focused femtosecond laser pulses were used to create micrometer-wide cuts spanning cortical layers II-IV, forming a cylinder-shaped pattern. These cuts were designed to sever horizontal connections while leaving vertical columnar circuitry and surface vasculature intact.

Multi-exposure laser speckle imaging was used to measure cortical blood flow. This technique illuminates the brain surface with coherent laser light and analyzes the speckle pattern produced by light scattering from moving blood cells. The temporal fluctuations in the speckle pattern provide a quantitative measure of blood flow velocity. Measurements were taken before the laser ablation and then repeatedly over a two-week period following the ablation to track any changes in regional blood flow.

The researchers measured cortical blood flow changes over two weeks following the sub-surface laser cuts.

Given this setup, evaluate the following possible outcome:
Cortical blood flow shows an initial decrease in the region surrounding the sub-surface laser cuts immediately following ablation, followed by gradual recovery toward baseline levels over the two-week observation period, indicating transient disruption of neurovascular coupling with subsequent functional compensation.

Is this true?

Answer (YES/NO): NO